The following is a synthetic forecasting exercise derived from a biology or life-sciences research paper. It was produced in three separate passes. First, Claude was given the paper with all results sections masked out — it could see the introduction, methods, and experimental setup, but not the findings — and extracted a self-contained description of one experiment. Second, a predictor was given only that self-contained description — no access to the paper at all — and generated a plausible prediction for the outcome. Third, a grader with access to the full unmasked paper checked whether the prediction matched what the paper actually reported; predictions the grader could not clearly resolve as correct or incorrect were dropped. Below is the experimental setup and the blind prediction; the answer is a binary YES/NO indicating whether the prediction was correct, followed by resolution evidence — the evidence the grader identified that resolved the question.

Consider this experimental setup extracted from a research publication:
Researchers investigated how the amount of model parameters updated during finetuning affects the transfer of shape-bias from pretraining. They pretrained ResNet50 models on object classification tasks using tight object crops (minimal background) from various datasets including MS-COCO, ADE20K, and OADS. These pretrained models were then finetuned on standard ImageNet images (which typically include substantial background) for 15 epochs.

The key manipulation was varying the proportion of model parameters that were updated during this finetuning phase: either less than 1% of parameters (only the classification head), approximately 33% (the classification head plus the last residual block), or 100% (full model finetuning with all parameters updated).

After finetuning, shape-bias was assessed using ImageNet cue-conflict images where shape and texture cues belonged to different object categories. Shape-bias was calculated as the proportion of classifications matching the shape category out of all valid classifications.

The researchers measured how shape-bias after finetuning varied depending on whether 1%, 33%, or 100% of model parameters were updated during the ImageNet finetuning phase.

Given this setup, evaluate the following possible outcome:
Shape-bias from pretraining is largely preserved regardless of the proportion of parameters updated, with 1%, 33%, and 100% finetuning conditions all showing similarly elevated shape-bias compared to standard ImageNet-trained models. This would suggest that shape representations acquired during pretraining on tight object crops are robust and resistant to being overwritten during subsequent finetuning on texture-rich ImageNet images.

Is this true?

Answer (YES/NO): NO